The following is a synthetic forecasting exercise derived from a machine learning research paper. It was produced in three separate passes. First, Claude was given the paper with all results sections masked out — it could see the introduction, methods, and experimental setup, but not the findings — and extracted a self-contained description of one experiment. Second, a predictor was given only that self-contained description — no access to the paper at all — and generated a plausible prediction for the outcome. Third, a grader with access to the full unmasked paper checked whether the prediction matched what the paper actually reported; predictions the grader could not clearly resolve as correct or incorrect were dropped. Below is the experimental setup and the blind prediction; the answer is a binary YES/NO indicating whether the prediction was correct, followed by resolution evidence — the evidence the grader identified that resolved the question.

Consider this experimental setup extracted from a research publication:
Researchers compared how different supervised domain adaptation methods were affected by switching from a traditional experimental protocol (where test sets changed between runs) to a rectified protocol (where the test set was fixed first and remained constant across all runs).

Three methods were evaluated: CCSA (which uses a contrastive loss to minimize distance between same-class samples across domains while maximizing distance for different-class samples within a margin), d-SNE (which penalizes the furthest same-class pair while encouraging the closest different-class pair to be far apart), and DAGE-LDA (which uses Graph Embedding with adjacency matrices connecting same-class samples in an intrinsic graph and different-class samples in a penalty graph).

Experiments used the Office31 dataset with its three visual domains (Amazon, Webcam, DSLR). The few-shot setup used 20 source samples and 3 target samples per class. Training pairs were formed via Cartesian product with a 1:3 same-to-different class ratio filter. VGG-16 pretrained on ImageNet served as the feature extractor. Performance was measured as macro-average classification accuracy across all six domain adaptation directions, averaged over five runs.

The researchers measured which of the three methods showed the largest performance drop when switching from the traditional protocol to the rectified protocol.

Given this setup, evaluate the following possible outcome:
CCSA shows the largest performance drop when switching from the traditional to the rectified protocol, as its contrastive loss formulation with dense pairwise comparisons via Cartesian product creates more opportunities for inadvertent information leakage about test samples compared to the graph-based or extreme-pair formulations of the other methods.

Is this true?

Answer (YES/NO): NO